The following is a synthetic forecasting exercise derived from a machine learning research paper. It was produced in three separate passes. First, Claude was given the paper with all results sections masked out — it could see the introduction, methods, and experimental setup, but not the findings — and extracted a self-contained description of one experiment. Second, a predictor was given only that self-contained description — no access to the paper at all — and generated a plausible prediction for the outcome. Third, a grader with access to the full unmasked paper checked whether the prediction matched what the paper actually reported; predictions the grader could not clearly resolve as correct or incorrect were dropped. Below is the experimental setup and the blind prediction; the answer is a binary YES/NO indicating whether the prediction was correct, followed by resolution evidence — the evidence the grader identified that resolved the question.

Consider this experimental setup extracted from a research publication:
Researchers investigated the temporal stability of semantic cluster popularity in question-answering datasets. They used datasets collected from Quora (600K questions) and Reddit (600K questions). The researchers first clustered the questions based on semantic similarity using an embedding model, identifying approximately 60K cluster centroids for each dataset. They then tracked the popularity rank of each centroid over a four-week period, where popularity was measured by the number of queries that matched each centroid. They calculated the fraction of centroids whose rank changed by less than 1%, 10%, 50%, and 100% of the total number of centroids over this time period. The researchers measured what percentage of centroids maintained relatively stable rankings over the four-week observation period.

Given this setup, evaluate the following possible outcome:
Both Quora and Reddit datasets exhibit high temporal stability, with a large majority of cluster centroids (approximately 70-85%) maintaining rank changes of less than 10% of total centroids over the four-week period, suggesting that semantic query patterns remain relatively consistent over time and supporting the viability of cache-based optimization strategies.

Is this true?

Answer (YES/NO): NO